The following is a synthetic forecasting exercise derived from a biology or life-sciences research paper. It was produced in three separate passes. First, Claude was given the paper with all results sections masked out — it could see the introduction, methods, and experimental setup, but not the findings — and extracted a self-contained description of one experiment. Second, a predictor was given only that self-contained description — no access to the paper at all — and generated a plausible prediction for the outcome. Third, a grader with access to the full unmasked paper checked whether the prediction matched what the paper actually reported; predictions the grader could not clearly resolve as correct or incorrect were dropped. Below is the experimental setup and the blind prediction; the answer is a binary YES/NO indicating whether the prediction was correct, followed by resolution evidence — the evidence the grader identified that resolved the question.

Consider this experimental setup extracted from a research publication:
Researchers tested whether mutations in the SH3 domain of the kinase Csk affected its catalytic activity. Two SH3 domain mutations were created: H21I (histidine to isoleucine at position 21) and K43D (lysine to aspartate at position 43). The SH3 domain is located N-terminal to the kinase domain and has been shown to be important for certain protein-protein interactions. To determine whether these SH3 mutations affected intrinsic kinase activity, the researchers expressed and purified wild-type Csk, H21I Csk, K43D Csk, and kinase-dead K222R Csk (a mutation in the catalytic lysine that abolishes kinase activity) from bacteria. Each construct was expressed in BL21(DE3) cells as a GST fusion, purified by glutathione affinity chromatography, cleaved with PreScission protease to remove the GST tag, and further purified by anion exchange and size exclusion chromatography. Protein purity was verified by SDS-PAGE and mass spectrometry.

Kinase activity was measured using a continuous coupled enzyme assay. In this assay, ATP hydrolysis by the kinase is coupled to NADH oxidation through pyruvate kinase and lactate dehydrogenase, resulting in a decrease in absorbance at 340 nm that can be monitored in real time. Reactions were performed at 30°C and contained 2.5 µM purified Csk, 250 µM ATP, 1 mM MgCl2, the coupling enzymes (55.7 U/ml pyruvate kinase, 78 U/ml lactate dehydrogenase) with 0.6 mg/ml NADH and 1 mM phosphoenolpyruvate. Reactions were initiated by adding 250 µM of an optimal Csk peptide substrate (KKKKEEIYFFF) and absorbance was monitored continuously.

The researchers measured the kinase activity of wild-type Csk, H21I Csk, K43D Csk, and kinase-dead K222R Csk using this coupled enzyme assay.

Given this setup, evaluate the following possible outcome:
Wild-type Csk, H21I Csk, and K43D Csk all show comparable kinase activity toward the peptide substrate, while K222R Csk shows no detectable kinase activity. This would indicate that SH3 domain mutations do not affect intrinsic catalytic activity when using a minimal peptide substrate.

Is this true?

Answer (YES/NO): NO